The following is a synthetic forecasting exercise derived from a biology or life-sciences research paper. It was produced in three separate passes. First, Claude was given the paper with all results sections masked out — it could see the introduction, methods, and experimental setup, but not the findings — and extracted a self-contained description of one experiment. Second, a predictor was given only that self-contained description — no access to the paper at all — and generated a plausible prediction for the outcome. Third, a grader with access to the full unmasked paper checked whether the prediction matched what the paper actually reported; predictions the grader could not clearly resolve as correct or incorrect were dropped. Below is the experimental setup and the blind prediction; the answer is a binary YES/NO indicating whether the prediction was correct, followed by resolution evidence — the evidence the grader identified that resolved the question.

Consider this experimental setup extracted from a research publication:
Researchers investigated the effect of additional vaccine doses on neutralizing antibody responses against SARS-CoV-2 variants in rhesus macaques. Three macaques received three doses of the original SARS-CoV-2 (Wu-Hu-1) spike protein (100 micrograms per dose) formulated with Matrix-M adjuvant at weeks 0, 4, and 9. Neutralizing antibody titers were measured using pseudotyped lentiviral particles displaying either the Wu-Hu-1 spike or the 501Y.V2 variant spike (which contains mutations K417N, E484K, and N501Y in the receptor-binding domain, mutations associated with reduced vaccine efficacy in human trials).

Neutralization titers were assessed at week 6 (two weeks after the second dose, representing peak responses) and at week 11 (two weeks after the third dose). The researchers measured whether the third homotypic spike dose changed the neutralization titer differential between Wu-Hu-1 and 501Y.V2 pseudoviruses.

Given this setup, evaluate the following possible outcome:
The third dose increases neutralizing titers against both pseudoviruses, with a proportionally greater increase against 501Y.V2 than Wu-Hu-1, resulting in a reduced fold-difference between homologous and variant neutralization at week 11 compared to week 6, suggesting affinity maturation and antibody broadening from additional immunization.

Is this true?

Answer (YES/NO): NO